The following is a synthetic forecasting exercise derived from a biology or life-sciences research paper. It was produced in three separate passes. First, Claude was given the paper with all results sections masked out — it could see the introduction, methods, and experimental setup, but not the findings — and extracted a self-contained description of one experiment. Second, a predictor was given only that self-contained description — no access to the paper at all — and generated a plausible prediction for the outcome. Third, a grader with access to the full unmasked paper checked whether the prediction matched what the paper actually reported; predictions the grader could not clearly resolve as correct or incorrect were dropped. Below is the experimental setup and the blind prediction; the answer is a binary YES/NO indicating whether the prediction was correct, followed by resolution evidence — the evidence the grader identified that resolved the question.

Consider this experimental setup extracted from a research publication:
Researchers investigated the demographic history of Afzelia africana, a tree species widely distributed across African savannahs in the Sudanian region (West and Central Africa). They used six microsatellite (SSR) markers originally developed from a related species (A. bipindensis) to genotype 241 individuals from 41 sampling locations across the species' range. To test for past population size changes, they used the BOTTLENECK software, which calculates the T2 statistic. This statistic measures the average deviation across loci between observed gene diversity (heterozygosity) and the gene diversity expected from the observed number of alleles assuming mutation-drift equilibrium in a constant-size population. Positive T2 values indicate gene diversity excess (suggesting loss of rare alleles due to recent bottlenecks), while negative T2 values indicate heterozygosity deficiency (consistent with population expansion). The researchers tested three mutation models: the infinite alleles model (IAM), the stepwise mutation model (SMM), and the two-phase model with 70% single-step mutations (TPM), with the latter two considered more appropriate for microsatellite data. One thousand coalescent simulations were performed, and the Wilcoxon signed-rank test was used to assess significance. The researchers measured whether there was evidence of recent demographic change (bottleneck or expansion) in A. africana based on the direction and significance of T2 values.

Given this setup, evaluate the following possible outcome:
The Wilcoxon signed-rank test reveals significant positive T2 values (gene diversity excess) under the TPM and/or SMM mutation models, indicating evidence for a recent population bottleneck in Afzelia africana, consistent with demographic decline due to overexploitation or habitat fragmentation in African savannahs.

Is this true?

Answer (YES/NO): NO